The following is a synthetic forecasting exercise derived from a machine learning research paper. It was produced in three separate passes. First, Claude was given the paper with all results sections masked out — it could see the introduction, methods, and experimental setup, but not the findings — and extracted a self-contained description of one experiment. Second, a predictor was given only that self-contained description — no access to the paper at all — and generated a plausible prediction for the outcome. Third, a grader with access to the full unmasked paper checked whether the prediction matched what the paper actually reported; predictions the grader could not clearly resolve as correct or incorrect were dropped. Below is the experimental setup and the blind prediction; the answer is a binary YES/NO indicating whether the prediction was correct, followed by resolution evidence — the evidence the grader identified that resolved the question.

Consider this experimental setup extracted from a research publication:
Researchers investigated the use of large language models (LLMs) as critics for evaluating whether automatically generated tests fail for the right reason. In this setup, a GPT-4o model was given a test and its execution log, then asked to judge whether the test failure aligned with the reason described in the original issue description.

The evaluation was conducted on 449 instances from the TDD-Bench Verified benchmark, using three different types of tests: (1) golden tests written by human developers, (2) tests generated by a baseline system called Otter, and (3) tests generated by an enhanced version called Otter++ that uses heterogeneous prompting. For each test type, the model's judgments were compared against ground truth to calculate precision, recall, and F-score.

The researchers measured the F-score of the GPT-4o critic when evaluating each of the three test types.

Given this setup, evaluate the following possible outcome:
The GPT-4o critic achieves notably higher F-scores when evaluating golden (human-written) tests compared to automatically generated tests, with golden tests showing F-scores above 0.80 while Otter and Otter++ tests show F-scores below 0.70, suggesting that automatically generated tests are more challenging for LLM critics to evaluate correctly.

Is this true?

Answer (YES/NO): NO